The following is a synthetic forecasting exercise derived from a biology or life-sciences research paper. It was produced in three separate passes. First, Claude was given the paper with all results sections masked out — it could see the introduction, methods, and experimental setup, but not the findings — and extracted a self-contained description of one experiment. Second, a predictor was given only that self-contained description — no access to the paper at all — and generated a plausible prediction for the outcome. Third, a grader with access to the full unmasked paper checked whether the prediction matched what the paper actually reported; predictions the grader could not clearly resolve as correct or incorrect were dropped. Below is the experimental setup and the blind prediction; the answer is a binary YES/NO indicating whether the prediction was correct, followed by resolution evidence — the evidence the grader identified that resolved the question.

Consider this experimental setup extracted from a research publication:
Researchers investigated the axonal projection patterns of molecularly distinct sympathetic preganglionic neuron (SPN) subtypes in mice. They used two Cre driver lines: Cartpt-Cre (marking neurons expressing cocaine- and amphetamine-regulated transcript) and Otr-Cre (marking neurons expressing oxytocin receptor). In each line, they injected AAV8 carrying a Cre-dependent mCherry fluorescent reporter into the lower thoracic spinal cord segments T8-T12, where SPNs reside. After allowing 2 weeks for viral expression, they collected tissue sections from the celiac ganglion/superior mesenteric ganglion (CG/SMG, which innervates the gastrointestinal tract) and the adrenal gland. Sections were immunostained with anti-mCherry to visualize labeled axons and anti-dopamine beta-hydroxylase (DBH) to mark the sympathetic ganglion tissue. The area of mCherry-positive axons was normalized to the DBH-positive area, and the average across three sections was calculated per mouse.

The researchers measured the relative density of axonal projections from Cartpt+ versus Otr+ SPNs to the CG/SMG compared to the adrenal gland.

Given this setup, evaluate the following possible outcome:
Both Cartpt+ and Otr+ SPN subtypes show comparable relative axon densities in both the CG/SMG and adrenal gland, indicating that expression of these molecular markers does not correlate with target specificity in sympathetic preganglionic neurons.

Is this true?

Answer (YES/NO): NO